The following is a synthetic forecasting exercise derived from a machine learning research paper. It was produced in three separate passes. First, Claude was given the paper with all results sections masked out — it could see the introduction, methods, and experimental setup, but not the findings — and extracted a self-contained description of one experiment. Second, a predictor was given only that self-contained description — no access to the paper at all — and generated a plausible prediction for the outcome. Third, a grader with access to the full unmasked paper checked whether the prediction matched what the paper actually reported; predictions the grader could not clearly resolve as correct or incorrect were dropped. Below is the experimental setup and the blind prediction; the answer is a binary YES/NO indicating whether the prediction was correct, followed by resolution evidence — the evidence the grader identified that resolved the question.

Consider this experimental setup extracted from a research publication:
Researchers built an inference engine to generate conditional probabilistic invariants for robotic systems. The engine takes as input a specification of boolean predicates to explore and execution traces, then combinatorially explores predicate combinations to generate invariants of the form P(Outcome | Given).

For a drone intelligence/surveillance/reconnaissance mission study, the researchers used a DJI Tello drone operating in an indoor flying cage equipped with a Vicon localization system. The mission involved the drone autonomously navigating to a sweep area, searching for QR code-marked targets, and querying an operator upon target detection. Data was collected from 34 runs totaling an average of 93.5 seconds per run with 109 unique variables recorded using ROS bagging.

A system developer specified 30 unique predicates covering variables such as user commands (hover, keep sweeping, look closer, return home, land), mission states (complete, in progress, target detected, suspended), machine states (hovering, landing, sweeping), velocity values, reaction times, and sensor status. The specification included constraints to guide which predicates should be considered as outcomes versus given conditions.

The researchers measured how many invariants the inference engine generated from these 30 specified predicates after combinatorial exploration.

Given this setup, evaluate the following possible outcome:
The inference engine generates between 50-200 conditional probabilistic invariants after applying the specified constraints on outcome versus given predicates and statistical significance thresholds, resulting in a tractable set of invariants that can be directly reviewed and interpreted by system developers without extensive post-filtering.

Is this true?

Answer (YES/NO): NO